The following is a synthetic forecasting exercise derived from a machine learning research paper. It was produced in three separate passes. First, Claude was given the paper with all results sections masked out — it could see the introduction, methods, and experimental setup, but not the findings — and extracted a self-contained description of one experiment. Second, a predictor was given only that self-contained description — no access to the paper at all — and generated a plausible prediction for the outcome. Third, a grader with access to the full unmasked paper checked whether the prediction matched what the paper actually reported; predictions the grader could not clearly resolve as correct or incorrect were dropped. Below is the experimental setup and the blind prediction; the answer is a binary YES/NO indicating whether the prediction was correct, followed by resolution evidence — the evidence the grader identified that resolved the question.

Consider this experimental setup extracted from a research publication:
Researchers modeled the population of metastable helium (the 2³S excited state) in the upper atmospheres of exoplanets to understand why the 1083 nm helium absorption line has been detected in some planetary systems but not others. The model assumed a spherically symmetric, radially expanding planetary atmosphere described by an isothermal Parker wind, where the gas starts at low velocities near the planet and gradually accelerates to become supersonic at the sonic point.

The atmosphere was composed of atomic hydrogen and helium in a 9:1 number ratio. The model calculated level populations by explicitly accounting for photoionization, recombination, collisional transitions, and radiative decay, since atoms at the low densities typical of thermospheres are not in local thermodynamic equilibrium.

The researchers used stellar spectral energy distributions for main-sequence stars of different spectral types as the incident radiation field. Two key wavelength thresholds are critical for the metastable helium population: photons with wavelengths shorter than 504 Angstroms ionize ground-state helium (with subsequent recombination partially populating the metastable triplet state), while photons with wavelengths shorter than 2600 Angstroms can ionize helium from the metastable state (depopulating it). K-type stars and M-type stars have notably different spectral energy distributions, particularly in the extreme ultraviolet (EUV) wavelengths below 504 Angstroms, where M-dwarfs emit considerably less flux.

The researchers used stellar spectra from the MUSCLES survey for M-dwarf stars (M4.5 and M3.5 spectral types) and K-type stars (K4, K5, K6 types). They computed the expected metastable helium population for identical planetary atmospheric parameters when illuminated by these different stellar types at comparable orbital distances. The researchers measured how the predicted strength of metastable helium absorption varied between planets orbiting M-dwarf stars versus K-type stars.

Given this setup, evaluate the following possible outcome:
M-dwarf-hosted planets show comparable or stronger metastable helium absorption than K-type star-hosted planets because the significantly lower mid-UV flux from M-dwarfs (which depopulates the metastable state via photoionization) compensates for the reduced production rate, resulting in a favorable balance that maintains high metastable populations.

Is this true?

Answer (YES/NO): NO